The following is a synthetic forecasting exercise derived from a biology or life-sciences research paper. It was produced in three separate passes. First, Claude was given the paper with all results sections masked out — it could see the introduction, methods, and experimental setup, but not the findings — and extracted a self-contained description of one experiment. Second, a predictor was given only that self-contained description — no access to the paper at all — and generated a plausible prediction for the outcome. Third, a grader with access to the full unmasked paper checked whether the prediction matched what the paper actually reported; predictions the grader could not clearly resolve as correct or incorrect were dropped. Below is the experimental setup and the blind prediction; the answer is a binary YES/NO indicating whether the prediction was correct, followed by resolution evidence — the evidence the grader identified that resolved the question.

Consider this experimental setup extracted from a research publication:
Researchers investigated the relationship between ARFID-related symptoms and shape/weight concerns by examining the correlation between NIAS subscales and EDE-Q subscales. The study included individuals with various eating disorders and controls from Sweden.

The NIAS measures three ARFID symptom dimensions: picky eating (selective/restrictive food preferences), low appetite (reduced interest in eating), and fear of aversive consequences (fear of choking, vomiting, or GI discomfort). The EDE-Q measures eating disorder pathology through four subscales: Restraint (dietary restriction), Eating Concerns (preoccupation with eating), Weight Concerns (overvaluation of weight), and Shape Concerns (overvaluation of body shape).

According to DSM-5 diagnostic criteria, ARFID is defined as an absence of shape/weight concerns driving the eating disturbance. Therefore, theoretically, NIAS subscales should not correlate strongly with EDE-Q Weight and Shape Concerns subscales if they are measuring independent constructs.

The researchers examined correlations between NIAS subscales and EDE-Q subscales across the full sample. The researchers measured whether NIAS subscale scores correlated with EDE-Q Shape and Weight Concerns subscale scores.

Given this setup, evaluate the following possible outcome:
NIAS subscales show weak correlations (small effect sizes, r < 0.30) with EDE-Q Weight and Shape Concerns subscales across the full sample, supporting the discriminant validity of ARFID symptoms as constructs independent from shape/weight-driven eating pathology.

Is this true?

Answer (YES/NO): NO